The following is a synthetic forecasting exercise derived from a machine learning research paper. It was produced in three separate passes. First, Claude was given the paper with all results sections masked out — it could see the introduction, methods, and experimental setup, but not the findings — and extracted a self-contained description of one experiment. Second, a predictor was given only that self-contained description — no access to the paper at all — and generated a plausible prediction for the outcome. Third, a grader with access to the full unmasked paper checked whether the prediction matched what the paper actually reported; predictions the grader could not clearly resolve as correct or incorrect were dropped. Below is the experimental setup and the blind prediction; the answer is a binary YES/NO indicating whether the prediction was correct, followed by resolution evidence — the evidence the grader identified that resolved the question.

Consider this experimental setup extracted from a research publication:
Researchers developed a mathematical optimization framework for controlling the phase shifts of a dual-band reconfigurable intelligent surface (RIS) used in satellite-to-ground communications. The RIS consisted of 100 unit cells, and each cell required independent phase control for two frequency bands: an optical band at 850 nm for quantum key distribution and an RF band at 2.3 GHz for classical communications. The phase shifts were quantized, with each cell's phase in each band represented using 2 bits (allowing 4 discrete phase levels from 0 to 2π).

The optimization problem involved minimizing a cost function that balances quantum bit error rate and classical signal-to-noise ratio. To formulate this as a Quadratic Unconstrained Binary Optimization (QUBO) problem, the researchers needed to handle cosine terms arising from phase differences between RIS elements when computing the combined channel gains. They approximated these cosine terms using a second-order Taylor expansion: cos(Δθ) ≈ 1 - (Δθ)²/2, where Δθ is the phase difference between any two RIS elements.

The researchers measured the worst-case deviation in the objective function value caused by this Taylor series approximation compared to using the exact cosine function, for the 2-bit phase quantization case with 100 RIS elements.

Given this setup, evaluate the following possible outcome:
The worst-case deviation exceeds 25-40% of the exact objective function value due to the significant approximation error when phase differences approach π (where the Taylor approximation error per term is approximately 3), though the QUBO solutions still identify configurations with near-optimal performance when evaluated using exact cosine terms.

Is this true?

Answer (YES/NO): NO